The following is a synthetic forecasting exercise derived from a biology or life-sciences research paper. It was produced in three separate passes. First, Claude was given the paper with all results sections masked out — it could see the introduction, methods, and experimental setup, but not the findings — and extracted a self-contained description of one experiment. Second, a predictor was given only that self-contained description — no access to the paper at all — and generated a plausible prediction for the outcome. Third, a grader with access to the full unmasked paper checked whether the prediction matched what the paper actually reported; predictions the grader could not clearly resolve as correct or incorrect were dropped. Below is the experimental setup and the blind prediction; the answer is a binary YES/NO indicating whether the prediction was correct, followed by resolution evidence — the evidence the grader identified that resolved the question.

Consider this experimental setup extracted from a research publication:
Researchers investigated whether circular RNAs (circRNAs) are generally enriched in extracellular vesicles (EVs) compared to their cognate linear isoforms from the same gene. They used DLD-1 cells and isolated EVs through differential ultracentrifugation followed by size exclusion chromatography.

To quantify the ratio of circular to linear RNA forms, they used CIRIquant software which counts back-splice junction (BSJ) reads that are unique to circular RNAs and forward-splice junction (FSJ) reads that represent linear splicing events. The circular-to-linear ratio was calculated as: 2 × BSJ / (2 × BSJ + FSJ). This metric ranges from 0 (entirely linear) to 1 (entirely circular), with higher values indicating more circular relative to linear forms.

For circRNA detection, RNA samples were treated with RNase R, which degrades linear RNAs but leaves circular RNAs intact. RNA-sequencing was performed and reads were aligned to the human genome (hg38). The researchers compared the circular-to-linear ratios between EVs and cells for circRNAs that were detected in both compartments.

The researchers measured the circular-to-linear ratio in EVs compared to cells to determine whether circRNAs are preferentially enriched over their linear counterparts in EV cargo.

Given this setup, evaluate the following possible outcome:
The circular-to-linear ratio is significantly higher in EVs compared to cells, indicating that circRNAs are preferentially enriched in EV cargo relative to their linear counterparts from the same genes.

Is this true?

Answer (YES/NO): YES